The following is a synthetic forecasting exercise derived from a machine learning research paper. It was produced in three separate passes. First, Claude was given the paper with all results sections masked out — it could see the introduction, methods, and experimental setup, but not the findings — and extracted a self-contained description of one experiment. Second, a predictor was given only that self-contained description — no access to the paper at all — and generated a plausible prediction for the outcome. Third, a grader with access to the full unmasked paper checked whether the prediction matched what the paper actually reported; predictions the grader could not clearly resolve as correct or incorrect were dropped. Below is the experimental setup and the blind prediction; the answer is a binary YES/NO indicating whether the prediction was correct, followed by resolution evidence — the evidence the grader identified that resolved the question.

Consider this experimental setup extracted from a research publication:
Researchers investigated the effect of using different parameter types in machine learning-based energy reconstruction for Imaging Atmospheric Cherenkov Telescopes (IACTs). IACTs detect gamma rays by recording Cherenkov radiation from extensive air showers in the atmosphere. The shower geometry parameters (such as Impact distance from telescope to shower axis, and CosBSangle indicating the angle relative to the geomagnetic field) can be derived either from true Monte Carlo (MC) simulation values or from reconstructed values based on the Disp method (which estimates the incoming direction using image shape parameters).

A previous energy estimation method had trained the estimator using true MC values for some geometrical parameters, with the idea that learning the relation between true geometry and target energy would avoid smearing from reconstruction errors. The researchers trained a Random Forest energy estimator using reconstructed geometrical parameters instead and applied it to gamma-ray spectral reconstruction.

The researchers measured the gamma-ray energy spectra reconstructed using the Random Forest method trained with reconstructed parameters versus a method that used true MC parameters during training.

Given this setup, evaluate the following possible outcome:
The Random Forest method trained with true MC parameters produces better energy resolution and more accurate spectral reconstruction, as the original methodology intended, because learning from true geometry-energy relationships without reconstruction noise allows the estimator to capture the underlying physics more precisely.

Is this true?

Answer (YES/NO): NO